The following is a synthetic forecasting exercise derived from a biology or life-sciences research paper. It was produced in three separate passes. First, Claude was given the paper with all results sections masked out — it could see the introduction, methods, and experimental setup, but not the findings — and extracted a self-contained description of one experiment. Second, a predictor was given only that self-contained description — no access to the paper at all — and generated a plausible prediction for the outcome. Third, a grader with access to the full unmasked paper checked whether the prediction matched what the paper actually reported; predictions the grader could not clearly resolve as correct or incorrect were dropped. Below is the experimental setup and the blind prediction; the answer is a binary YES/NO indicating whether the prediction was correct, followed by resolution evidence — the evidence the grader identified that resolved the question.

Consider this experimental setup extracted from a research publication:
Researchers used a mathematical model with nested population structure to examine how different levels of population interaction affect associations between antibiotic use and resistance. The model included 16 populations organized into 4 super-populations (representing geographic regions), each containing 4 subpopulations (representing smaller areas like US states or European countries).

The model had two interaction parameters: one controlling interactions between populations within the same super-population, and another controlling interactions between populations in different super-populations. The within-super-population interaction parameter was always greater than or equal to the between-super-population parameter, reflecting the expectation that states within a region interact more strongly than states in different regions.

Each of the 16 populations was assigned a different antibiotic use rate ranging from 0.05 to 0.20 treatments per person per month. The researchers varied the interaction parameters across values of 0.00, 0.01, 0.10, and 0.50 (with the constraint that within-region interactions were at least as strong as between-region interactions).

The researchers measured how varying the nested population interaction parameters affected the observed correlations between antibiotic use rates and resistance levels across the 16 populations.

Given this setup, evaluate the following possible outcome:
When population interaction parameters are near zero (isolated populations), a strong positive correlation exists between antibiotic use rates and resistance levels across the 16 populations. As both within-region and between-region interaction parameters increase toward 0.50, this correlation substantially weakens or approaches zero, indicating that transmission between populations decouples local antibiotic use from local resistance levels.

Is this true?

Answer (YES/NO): NO